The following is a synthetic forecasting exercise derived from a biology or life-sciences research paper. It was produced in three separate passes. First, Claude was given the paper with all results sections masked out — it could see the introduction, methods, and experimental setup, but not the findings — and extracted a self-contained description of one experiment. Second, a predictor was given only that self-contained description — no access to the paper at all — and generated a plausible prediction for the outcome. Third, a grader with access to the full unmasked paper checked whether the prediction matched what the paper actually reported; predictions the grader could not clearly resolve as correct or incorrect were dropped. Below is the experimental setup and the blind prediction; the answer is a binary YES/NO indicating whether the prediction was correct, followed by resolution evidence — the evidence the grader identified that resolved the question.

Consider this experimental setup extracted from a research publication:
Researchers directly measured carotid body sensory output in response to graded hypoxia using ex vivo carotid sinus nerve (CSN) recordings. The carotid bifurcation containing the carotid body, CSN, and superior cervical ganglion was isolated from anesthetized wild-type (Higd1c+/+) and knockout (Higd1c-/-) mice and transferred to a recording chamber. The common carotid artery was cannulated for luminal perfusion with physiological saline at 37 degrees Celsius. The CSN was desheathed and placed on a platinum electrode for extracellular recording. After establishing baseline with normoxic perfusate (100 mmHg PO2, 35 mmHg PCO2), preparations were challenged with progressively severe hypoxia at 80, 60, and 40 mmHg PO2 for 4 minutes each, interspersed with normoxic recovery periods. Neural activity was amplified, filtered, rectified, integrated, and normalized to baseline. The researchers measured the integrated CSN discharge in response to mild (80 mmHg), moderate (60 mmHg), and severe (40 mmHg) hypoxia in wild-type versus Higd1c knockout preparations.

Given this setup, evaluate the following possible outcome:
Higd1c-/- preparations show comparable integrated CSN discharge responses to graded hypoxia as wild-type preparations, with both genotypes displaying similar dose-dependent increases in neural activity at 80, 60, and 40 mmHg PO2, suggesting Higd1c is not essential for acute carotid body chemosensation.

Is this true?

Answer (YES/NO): NO